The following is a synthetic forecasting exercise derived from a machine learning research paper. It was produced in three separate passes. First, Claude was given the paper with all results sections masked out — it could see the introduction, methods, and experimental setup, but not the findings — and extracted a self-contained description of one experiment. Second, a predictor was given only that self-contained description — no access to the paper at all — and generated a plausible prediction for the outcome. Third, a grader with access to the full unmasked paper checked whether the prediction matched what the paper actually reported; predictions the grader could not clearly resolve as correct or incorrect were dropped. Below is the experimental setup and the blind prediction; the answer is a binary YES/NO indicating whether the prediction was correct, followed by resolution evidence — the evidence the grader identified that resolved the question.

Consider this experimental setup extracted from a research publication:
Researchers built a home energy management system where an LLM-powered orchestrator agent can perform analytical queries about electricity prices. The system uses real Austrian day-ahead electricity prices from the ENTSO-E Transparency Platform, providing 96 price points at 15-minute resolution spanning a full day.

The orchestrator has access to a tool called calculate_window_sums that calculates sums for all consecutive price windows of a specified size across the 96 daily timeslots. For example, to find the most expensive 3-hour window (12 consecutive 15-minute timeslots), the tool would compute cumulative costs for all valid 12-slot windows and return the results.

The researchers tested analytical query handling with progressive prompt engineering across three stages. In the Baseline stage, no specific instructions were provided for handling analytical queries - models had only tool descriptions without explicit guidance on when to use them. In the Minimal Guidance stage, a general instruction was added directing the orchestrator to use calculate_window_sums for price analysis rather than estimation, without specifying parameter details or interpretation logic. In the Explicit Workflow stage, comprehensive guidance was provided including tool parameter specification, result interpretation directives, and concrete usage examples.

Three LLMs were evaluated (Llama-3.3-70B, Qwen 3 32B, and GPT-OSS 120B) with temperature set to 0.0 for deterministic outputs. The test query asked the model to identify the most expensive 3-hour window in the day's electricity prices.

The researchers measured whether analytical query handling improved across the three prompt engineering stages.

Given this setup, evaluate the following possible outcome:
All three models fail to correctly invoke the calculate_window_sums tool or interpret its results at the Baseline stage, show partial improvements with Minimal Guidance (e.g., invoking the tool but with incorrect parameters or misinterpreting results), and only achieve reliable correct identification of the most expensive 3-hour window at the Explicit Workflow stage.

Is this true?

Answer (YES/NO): NO